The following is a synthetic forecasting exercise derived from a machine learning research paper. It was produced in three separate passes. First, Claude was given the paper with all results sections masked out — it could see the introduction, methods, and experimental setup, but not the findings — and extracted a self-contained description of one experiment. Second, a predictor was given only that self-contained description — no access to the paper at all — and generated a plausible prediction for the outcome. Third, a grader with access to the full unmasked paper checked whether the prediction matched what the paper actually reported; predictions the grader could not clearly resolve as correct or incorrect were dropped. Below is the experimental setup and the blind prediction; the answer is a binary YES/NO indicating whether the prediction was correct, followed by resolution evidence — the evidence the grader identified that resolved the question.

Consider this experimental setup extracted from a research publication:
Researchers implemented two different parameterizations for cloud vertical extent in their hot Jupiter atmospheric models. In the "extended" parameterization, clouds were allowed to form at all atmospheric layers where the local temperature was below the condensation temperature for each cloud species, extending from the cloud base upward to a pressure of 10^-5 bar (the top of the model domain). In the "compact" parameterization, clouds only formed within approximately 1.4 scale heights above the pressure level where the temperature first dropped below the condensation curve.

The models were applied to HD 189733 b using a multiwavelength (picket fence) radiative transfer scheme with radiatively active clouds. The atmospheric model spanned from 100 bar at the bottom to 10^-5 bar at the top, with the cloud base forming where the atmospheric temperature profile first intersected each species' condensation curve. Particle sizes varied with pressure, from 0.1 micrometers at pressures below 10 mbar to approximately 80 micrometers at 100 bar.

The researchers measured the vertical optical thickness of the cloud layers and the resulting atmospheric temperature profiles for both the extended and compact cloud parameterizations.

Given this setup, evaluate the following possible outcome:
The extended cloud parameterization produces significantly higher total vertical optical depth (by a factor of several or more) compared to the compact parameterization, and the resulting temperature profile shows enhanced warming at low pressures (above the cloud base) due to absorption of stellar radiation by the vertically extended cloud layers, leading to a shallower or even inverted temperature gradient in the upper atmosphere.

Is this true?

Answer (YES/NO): YES